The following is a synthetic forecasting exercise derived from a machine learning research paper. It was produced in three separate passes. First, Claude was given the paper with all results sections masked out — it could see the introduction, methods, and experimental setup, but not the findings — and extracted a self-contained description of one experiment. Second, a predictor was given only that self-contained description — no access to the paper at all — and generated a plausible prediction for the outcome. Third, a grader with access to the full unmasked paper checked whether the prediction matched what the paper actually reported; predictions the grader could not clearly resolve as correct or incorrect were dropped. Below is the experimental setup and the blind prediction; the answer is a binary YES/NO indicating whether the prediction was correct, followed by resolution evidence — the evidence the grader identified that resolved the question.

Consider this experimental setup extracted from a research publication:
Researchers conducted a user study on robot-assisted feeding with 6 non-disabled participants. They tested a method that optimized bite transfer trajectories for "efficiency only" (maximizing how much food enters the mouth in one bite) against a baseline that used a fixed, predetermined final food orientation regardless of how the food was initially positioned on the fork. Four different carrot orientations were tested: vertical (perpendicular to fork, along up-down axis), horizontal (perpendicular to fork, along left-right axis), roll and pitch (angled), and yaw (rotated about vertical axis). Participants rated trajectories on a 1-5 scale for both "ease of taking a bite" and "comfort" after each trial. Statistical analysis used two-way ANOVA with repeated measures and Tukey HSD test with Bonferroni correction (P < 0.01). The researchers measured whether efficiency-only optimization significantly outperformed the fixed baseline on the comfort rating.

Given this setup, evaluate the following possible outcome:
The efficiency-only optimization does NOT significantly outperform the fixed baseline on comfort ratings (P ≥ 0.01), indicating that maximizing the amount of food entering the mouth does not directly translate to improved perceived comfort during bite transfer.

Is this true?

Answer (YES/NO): YES